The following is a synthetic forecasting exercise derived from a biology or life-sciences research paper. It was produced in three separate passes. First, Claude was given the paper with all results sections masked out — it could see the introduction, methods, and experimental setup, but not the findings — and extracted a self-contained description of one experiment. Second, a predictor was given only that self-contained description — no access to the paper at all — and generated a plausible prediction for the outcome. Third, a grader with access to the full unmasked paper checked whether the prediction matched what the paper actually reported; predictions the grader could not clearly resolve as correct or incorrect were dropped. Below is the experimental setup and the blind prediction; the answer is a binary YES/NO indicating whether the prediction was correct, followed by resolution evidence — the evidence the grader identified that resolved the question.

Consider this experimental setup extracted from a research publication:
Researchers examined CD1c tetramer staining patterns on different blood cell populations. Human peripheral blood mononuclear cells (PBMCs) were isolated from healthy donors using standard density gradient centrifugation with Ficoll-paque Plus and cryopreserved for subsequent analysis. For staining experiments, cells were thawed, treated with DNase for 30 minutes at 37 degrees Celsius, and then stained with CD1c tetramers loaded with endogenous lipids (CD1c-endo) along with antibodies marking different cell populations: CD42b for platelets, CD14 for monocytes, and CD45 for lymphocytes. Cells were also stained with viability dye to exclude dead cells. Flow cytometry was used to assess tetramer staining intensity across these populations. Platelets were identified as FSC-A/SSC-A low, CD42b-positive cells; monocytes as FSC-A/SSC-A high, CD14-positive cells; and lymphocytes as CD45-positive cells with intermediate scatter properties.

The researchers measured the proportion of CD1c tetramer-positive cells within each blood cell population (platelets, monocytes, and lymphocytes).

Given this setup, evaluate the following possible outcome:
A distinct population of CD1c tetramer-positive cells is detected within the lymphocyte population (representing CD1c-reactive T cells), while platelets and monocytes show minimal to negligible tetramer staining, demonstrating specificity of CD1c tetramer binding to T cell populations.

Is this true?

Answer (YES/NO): NO